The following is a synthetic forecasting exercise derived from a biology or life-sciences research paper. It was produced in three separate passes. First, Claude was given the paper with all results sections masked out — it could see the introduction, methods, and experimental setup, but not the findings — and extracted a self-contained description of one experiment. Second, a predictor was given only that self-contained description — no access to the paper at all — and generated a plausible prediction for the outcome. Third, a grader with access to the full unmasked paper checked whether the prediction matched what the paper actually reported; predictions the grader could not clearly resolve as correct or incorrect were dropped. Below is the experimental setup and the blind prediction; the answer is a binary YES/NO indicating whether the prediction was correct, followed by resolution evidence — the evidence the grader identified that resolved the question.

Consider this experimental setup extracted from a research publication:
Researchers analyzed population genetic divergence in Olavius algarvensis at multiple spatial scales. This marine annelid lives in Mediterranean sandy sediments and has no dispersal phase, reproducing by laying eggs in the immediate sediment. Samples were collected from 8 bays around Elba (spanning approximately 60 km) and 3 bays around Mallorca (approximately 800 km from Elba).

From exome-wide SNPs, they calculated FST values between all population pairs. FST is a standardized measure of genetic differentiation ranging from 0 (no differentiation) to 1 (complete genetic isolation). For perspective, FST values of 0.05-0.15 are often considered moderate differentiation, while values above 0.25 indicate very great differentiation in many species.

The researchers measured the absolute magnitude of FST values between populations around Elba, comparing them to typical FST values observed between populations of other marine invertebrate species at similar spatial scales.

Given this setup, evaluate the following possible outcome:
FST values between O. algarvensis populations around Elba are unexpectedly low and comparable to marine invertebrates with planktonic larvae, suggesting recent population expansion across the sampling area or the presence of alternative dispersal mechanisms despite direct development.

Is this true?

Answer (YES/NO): NO